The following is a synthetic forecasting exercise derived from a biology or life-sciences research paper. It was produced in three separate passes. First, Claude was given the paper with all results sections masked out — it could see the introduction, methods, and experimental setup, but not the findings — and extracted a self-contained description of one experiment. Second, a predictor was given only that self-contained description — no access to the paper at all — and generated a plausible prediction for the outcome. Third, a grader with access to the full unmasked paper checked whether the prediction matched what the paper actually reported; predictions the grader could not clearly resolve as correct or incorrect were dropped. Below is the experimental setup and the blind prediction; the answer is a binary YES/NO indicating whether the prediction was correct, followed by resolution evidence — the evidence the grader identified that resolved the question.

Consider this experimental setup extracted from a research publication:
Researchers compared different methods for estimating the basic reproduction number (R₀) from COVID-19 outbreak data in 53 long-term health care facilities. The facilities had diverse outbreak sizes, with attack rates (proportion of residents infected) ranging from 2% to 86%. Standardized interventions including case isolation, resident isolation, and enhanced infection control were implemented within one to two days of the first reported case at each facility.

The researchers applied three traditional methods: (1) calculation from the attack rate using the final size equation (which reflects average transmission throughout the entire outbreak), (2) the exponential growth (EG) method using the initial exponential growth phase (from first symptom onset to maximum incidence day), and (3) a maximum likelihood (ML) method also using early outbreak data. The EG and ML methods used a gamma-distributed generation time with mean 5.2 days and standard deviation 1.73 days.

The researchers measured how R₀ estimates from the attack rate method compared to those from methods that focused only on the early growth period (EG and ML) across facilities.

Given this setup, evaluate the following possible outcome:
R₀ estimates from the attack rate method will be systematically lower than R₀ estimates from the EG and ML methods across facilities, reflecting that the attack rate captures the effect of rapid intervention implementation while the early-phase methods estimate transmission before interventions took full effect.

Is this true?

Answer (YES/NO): NO